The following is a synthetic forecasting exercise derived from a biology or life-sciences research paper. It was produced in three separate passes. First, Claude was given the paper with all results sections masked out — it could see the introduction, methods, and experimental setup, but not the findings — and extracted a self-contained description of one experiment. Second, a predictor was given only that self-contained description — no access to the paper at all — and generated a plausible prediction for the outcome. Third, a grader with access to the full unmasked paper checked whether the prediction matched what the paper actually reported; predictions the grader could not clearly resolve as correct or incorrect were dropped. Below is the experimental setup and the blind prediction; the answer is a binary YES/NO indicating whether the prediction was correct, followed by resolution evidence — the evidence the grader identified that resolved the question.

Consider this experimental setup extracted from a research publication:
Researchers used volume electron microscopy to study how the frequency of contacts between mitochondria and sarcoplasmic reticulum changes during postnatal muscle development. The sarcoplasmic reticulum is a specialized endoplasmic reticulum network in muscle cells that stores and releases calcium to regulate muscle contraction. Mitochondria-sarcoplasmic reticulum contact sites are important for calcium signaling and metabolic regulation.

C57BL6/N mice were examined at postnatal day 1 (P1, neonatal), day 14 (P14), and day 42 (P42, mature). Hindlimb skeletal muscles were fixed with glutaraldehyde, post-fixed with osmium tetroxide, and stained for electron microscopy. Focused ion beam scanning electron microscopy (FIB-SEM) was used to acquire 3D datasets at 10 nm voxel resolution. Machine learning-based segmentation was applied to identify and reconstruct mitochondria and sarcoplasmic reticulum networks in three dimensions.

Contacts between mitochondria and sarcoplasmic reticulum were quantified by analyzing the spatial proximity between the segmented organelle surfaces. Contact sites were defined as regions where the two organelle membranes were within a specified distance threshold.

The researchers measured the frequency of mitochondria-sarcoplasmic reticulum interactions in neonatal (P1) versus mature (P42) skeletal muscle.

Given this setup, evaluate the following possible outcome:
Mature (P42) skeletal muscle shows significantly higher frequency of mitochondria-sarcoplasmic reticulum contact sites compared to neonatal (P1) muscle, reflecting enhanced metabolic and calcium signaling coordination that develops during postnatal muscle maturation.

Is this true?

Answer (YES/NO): NO